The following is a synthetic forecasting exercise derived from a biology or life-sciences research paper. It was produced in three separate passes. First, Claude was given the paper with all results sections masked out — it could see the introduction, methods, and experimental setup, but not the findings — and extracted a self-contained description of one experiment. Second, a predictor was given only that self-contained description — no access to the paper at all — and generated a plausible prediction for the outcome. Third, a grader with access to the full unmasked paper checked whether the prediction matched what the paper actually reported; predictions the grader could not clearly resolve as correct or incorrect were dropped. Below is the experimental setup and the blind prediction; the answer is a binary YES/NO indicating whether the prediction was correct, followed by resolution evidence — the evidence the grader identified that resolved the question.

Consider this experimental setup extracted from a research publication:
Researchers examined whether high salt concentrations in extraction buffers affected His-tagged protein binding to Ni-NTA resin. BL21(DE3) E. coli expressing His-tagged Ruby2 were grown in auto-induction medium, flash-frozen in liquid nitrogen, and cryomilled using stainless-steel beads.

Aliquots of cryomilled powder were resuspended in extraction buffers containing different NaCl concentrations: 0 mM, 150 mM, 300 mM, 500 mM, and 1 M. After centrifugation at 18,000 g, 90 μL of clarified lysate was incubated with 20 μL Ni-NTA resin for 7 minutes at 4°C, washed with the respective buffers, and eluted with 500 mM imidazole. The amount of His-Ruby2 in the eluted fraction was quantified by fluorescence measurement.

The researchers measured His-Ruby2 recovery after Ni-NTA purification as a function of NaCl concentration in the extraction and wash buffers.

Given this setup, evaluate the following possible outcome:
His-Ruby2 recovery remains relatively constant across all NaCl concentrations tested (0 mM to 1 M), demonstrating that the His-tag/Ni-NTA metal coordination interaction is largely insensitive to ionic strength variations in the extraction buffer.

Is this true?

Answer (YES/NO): NO